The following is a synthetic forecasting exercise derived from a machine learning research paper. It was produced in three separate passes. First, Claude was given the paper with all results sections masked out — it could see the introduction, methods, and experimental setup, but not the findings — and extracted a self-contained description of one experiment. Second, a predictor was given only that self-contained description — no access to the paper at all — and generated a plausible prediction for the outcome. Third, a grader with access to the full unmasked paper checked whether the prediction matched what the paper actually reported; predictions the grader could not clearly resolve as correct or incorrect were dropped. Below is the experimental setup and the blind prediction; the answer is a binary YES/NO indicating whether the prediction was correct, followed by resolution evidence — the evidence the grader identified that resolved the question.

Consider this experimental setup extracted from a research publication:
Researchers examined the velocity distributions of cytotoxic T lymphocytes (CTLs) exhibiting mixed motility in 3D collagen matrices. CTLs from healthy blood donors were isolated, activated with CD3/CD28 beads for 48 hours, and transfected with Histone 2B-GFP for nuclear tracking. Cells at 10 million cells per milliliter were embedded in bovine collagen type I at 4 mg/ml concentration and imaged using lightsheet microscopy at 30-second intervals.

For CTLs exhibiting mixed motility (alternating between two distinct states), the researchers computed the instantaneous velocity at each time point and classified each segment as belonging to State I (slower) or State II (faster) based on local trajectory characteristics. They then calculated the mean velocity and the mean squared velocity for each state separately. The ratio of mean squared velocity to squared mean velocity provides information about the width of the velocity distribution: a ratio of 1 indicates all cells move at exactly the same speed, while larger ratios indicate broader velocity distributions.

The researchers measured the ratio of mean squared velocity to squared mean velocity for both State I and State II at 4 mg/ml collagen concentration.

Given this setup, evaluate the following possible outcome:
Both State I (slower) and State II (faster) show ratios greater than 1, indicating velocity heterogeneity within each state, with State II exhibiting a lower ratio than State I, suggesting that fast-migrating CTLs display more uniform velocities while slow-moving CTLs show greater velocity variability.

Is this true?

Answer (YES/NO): YES